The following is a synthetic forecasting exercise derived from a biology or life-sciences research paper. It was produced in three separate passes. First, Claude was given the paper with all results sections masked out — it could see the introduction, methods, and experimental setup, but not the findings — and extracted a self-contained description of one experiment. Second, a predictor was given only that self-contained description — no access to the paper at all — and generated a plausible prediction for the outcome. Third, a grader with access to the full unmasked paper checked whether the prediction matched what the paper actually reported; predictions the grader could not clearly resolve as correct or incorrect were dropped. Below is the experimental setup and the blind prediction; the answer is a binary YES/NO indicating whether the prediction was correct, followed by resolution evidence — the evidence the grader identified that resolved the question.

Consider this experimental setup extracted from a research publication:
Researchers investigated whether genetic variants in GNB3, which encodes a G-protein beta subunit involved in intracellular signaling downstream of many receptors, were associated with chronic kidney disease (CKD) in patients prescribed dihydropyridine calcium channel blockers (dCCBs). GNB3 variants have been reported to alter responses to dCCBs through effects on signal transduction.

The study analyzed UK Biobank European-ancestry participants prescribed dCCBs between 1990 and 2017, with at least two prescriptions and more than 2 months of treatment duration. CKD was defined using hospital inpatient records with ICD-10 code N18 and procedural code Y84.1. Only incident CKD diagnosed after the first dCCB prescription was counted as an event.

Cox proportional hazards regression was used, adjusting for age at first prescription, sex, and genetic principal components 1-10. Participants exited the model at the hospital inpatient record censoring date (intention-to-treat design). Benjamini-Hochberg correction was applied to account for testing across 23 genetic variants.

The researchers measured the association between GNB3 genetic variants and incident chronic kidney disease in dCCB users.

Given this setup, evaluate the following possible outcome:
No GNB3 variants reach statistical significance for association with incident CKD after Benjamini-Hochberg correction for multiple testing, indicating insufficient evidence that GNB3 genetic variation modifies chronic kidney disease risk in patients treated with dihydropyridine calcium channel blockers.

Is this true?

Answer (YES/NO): YES